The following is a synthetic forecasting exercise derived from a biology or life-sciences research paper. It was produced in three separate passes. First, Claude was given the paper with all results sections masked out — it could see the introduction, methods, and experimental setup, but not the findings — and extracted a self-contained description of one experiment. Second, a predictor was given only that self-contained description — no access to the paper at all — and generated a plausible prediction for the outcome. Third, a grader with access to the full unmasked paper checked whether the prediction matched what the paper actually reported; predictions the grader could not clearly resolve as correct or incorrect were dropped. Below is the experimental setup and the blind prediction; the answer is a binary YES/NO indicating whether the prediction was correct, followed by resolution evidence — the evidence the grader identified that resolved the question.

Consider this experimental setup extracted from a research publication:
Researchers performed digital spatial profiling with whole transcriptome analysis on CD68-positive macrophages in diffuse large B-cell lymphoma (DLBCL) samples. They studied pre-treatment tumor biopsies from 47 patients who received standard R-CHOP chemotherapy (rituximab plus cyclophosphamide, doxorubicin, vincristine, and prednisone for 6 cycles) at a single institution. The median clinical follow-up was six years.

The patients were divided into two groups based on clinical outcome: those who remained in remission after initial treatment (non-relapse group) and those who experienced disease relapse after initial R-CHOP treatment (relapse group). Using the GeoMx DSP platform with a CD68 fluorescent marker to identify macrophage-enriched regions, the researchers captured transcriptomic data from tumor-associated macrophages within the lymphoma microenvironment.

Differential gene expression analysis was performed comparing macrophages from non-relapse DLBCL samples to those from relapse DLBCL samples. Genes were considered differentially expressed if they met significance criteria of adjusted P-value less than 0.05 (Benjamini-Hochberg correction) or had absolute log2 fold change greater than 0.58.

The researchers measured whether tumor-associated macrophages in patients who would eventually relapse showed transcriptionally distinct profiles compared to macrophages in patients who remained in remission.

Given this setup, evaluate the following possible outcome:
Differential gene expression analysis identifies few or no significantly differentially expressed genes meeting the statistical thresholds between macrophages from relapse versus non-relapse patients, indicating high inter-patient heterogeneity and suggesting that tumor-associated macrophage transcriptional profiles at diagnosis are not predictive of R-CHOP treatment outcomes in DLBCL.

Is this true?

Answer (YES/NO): NO